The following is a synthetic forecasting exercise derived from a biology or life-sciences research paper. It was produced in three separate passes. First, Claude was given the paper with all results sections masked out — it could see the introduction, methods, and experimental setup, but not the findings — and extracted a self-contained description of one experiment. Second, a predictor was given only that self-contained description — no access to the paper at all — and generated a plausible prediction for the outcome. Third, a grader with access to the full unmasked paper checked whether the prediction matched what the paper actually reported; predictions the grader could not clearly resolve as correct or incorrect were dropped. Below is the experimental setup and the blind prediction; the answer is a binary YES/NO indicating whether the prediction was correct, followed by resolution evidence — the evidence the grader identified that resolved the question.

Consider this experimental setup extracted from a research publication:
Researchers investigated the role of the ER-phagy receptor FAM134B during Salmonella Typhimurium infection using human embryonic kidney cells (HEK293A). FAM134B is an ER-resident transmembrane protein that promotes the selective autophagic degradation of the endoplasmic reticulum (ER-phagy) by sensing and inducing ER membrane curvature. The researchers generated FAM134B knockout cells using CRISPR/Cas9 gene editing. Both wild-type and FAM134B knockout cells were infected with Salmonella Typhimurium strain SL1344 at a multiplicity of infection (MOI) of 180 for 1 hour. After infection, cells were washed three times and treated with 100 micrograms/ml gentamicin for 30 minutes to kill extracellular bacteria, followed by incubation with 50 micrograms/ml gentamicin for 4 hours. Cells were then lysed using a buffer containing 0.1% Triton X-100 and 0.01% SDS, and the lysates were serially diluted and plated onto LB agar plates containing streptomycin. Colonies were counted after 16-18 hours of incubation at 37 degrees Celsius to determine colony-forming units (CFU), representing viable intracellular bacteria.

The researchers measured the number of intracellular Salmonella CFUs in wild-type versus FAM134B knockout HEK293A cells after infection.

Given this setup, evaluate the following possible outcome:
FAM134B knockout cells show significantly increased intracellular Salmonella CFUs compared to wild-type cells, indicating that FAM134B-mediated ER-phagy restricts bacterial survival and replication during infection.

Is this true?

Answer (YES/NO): YES